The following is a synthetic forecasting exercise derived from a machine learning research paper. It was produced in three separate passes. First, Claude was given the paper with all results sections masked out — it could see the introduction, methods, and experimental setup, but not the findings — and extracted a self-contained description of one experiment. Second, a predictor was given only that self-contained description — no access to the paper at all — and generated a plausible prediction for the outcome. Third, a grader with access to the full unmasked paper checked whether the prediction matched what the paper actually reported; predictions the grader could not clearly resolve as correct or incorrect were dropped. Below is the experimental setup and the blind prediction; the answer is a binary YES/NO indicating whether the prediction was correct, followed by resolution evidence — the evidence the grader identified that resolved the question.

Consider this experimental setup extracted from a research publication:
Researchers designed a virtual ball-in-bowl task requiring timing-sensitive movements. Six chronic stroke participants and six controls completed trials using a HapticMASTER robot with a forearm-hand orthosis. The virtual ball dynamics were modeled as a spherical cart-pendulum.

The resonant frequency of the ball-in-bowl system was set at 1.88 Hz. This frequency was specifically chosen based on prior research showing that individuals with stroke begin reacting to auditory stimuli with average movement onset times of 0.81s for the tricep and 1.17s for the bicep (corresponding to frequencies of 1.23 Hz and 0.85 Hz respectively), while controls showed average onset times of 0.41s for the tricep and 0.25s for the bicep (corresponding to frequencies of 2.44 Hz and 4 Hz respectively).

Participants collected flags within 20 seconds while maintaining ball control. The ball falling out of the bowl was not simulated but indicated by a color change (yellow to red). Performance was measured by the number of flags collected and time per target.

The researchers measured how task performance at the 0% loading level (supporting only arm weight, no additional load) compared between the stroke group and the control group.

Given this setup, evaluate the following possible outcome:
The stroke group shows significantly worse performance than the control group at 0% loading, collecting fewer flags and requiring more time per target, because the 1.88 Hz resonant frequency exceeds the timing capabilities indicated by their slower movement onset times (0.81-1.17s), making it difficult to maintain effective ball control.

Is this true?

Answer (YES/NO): YES